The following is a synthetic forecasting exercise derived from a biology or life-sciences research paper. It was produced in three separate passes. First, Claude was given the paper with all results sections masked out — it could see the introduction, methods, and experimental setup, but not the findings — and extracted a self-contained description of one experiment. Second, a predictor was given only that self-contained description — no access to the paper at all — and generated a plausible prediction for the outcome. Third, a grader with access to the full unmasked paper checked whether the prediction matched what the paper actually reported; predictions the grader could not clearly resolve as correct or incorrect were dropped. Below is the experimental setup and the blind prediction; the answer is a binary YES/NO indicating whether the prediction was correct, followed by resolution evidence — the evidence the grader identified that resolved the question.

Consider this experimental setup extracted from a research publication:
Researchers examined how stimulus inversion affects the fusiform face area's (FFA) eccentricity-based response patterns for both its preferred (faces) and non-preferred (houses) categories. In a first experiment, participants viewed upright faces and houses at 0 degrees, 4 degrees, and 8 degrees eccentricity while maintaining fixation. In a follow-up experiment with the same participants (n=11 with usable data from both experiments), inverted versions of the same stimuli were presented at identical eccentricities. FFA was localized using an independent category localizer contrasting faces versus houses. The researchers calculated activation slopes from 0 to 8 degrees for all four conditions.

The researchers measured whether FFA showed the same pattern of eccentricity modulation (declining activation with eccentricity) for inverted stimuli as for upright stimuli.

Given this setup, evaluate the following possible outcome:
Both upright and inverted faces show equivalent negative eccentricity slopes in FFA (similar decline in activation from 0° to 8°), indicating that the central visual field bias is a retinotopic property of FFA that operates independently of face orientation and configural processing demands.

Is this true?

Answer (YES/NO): YES